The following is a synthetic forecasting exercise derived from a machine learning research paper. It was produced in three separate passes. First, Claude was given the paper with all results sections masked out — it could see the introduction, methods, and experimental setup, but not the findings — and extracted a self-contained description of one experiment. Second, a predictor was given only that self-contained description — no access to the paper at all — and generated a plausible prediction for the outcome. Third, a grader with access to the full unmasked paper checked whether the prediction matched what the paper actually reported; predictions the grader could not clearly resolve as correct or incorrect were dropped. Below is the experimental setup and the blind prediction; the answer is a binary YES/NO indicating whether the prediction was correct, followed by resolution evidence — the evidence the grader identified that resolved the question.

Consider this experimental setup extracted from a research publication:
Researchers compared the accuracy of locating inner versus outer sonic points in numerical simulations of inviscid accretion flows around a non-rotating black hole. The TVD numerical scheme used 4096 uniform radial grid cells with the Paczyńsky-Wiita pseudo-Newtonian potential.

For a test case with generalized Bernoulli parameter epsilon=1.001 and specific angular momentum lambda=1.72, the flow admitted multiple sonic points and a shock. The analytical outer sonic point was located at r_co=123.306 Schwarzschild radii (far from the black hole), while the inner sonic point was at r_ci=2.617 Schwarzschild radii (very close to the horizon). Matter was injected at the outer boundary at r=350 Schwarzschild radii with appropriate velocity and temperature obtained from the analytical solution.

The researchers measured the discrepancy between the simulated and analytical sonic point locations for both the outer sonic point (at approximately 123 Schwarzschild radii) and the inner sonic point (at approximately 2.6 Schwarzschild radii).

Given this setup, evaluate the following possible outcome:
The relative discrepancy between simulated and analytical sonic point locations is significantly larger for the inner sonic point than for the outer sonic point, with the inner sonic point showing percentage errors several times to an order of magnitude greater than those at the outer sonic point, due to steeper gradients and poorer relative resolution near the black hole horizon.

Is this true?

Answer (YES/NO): YES